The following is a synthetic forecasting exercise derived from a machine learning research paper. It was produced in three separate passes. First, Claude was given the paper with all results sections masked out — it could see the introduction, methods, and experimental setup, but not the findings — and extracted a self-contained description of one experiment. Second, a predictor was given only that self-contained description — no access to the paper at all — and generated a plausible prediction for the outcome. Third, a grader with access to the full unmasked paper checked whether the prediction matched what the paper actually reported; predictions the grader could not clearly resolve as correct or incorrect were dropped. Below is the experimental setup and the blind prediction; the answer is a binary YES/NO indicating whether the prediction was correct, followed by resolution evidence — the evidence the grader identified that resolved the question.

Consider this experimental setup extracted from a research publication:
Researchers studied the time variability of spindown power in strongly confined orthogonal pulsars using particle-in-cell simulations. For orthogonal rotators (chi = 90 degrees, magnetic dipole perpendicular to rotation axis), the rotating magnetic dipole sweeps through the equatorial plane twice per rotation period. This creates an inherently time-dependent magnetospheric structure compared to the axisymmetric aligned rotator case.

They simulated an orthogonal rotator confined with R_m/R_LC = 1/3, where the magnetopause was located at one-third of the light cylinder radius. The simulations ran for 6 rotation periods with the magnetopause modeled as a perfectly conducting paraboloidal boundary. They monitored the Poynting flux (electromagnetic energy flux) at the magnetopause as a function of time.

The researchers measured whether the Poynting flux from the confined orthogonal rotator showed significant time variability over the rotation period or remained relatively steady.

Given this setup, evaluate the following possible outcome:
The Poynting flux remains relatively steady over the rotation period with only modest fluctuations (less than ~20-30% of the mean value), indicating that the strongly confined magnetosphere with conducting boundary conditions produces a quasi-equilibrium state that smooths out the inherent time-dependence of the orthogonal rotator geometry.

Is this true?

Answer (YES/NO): NO